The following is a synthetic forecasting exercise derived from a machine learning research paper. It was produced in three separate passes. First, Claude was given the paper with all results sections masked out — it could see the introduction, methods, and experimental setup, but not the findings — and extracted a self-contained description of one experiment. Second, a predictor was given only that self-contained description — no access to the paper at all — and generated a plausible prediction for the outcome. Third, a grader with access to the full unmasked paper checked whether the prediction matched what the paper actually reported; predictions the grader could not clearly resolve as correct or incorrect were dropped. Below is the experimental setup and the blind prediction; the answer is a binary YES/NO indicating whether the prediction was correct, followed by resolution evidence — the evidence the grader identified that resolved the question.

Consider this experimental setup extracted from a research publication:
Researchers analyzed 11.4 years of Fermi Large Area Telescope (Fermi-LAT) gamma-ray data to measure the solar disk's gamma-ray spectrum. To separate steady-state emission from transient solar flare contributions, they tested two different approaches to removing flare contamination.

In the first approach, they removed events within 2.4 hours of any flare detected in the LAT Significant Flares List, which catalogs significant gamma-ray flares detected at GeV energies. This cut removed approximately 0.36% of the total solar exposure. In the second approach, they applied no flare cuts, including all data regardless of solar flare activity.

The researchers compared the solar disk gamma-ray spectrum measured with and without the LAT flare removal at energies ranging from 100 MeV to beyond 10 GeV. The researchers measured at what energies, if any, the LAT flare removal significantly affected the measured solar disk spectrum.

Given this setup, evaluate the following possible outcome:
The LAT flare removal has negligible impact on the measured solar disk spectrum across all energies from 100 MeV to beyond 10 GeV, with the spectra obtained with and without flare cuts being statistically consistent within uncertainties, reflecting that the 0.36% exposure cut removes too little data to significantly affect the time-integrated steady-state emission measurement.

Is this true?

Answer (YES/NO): NO